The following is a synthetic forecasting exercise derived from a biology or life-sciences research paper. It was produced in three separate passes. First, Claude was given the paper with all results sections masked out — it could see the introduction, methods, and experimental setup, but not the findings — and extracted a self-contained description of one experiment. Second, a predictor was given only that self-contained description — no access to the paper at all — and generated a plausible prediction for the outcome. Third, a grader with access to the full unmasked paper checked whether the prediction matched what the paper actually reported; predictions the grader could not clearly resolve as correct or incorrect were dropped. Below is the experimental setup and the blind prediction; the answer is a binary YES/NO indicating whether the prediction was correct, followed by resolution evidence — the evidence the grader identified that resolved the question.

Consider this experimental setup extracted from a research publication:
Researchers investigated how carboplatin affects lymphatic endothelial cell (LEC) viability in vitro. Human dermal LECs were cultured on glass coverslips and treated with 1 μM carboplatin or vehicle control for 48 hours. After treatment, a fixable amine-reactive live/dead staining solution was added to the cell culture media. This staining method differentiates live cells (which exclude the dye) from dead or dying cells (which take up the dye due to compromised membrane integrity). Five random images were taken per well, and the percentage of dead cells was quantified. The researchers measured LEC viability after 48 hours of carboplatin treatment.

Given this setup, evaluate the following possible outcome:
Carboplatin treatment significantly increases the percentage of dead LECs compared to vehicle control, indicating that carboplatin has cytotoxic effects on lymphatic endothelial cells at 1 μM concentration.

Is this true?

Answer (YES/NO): NO